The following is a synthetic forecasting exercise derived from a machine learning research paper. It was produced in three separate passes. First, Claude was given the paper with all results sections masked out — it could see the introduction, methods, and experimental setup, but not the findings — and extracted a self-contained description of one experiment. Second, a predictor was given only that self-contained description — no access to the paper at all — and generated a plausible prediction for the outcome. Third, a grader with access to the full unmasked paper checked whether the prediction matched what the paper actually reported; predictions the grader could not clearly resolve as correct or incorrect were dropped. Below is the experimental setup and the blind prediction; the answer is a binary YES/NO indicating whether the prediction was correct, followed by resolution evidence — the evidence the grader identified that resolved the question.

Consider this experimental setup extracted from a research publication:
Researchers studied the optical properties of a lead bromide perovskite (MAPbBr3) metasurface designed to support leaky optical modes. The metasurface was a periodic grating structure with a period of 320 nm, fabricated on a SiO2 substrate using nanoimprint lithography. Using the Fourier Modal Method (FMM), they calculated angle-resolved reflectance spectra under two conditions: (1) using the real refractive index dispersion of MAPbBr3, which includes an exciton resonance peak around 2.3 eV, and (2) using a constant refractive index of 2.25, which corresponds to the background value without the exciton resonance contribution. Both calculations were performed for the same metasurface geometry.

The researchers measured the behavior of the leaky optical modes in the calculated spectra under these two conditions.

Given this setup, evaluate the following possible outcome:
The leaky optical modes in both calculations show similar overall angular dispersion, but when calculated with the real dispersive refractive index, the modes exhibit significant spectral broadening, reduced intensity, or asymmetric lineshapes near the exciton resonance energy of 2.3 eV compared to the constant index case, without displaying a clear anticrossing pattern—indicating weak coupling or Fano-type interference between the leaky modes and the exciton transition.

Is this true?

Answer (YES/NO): NO